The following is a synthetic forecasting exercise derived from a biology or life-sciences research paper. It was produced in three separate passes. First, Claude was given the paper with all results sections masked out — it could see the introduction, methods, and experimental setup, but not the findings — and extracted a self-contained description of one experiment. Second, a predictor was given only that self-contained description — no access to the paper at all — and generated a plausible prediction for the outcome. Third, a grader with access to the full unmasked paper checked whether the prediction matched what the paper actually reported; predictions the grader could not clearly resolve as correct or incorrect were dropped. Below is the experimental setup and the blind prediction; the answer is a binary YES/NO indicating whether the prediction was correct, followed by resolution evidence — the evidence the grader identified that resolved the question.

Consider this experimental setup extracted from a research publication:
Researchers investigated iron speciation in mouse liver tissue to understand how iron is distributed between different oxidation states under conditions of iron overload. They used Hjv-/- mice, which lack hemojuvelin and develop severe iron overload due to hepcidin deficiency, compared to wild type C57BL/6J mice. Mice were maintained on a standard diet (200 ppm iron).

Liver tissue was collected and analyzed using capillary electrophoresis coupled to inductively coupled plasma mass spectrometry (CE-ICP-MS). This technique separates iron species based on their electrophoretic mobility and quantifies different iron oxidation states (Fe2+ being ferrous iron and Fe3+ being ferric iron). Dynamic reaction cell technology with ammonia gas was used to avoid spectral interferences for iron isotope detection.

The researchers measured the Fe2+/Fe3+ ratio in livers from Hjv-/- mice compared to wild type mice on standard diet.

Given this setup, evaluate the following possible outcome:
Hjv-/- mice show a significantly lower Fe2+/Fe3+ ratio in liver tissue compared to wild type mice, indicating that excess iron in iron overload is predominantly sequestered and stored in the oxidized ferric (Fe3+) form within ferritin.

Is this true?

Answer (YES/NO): NO